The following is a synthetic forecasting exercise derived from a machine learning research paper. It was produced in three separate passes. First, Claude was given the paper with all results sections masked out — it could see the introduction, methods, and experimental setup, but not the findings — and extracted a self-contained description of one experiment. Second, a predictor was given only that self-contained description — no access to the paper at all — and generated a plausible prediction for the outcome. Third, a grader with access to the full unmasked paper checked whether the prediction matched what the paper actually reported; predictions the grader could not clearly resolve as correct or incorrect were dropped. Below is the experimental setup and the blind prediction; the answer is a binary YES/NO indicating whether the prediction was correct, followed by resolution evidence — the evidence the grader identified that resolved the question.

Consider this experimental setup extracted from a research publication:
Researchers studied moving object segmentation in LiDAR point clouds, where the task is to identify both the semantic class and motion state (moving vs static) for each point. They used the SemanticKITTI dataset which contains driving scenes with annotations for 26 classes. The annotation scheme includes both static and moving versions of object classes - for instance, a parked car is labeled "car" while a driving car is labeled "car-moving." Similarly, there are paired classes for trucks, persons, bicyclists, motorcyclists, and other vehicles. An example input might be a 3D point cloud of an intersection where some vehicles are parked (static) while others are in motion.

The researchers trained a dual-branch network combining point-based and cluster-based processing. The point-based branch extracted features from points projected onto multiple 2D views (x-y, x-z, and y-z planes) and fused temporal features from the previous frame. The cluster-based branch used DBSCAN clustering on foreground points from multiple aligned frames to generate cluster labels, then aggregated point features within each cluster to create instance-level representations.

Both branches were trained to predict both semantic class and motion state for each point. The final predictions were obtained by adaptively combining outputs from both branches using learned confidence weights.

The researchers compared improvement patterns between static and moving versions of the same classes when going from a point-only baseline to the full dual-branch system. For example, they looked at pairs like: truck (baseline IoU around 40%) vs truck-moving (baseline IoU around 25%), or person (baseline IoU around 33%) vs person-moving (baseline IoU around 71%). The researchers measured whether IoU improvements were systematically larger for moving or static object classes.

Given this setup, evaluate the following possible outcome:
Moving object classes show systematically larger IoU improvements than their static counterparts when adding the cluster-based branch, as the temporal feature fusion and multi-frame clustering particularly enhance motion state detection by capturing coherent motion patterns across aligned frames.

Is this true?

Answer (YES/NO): NO